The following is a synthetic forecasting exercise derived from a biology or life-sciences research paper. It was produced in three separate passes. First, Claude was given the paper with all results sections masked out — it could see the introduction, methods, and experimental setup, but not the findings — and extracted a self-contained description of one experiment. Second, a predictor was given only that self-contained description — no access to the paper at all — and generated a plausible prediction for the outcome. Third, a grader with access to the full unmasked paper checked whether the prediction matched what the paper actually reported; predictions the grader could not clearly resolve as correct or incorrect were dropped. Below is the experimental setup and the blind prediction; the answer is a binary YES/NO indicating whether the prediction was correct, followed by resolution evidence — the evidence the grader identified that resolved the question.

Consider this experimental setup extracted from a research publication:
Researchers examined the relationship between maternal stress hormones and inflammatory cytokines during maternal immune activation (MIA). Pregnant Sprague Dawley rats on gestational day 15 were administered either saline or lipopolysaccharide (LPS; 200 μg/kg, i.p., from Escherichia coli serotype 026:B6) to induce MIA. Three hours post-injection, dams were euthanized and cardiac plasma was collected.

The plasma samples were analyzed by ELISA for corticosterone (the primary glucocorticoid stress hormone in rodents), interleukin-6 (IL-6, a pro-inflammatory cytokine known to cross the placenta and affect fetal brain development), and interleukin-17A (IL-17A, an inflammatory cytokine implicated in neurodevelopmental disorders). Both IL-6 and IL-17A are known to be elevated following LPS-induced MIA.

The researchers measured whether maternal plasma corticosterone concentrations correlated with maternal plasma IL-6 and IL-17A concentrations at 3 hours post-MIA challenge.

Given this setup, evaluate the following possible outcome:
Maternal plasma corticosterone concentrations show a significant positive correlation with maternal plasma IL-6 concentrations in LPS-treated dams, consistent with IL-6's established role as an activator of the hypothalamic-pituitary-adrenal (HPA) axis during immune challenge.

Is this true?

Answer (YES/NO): YES